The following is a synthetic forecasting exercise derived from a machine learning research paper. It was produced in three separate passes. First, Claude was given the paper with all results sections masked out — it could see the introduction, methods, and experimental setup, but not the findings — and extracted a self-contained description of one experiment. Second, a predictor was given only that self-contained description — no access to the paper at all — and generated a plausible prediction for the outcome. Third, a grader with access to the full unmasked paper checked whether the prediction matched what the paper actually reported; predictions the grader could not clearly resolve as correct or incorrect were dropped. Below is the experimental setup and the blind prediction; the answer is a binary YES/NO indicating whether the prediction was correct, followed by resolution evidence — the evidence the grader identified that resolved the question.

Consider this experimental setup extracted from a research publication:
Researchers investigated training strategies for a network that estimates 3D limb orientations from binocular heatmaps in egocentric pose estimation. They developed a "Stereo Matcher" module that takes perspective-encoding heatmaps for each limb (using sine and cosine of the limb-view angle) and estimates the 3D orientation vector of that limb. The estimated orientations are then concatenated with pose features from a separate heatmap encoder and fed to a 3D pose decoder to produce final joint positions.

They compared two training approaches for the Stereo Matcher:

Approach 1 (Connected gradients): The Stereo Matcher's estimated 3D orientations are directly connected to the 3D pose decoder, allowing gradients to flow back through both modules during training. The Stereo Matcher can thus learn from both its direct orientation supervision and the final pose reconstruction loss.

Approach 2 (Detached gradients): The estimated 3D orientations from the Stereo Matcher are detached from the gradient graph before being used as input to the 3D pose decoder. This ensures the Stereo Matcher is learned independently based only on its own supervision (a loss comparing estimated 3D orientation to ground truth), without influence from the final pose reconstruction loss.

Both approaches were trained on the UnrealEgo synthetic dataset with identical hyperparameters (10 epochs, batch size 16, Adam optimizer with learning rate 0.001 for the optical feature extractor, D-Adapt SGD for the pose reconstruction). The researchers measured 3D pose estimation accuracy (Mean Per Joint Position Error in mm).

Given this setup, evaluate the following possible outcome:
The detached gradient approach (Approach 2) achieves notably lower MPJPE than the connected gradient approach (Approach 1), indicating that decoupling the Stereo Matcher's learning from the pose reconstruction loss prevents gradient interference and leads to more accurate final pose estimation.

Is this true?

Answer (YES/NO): YES